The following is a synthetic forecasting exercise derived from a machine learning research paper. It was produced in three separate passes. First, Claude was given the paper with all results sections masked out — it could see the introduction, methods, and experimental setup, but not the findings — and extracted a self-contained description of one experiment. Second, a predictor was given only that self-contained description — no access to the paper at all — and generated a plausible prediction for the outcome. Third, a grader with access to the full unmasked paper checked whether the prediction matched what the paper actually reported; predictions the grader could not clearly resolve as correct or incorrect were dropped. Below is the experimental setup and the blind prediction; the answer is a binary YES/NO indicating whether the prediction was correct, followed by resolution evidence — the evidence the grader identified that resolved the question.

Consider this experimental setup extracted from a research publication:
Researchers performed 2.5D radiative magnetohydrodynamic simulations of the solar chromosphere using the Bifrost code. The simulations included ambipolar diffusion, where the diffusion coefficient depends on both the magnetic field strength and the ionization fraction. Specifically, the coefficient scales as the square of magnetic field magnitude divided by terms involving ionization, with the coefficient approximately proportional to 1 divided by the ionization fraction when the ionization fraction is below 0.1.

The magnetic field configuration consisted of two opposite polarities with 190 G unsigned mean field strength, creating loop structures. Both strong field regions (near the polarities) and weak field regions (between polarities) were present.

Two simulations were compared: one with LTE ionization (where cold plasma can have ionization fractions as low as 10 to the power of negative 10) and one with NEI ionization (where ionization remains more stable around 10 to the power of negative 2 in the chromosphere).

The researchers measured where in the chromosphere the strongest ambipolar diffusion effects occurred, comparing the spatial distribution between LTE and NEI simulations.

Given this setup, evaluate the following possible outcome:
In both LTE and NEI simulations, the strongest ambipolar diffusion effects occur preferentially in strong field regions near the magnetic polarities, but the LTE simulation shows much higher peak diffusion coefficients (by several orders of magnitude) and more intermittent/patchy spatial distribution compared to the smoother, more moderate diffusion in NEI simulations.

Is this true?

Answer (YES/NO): NO